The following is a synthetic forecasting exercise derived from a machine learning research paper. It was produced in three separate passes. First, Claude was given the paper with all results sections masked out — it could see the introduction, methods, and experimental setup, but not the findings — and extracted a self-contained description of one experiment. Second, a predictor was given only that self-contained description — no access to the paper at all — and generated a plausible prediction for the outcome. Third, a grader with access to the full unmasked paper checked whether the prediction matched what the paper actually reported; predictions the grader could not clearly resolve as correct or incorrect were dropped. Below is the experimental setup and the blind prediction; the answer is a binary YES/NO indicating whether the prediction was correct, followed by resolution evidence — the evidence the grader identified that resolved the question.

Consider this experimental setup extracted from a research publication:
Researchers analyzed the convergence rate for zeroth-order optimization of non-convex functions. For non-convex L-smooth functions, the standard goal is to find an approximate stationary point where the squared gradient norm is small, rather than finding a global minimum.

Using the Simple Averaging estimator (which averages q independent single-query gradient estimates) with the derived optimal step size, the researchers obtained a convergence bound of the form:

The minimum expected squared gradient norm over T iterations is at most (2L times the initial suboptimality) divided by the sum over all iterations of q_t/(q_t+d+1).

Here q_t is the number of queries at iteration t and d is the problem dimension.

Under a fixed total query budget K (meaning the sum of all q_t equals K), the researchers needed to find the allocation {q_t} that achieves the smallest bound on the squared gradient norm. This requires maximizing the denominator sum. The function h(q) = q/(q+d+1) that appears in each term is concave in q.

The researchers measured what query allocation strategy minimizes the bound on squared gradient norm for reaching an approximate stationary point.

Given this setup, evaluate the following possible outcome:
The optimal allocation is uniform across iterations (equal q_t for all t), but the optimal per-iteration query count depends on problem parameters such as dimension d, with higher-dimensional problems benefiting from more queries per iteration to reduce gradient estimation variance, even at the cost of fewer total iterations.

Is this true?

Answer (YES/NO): NO